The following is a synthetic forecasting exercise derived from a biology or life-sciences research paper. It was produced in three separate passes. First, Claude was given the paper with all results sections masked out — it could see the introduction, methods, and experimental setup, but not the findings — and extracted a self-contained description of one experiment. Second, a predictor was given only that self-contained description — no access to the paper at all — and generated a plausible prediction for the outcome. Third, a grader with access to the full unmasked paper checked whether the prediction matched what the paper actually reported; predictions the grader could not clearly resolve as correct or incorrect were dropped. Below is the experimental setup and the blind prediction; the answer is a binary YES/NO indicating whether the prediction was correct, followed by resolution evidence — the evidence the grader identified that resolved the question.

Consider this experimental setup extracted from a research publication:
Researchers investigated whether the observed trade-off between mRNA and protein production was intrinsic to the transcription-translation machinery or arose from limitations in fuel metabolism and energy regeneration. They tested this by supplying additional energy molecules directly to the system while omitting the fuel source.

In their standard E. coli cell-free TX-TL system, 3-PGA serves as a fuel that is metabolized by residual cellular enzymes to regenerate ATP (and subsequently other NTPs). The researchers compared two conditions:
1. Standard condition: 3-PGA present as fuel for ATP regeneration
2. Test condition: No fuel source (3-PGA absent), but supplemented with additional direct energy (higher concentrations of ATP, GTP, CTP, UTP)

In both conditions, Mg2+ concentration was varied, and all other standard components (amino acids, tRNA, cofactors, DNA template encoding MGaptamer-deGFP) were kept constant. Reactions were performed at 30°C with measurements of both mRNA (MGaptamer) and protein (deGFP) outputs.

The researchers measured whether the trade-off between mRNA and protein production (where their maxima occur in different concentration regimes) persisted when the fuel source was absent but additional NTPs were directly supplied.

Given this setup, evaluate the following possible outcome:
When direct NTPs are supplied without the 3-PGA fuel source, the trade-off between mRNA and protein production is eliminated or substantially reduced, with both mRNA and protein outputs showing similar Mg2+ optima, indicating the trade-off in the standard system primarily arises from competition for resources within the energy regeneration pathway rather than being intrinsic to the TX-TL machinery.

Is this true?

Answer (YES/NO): YES